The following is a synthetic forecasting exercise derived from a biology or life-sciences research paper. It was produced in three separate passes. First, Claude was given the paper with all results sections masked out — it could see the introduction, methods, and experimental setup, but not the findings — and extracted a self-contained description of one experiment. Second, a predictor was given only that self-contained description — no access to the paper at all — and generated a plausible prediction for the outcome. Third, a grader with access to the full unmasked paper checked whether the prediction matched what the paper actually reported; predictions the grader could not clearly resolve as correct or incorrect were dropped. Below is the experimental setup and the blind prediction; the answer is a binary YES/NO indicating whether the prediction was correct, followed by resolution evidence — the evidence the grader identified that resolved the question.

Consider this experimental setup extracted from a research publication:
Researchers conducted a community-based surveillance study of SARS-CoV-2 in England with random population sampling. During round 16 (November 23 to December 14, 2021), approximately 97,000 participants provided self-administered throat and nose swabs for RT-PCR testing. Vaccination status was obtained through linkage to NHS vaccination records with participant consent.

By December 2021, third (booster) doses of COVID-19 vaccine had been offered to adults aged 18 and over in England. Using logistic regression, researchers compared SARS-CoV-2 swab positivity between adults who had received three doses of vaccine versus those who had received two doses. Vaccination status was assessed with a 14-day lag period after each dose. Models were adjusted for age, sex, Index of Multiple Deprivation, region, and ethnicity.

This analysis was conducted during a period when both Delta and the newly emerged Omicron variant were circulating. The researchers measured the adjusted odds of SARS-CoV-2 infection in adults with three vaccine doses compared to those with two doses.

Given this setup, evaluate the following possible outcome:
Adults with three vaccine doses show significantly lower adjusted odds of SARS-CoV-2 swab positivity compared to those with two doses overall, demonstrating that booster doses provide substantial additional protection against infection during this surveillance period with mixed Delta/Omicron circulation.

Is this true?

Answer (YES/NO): YES